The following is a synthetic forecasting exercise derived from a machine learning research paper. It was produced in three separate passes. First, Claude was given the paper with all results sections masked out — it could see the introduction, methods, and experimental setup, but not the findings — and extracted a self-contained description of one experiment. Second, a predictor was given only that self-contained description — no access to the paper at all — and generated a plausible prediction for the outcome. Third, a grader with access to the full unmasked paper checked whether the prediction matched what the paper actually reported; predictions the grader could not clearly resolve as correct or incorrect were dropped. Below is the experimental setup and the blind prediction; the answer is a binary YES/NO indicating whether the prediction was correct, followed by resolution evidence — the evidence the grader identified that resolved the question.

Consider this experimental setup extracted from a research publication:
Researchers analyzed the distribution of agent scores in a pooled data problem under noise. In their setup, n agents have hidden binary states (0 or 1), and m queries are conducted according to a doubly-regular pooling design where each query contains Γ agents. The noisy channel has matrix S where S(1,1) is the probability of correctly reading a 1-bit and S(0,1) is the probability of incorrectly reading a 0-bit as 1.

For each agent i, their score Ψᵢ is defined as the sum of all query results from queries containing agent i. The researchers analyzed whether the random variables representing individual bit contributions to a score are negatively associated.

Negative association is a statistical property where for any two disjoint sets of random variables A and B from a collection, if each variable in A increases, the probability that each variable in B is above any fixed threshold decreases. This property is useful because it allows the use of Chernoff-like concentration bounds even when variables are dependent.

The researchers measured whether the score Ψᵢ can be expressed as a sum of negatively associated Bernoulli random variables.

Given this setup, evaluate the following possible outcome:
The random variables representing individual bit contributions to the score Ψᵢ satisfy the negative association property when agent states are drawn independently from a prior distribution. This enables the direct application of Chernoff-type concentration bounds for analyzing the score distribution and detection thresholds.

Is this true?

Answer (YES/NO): YES